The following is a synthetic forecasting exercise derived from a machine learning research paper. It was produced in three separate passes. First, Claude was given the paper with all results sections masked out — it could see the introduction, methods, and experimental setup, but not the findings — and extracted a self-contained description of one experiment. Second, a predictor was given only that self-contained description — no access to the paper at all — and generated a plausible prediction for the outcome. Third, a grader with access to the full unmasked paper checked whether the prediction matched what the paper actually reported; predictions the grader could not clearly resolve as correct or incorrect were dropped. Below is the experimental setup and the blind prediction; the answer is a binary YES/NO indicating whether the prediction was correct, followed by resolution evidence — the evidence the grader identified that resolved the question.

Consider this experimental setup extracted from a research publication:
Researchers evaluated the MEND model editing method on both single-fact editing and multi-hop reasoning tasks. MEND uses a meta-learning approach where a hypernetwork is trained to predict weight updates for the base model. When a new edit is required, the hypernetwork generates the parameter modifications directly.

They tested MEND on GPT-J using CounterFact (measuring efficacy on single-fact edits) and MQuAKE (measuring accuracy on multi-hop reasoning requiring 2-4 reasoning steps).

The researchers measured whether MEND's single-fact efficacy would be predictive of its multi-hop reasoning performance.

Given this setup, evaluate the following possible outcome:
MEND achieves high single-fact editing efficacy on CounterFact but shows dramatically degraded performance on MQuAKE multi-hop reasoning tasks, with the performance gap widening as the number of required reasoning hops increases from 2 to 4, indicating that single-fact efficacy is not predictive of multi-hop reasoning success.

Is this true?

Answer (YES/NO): NO